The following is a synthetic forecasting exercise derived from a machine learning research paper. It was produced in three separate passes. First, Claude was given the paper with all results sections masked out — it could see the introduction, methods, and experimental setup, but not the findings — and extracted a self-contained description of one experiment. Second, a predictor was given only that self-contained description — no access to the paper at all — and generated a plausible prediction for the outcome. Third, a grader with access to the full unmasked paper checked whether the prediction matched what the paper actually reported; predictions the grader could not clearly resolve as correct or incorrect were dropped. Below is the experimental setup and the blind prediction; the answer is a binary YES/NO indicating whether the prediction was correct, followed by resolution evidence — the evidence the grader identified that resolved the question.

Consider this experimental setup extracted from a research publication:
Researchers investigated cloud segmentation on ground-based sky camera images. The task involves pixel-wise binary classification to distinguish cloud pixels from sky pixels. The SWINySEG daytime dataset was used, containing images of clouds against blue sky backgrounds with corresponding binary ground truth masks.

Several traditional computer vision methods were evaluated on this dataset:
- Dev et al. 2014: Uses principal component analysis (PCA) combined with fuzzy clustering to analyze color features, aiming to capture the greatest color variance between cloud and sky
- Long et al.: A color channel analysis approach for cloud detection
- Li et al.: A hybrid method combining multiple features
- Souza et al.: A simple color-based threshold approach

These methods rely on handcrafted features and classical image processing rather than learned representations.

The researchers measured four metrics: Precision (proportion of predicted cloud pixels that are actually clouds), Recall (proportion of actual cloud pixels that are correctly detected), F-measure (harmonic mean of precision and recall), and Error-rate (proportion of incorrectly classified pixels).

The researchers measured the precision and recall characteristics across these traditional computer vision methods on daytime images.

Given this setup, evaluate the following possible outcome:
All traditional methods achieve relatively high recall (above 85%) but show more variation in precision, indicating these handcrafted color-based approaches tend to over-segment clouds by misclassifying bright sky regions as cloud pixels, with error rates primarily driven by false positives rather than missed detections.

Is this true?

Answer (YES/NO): NO